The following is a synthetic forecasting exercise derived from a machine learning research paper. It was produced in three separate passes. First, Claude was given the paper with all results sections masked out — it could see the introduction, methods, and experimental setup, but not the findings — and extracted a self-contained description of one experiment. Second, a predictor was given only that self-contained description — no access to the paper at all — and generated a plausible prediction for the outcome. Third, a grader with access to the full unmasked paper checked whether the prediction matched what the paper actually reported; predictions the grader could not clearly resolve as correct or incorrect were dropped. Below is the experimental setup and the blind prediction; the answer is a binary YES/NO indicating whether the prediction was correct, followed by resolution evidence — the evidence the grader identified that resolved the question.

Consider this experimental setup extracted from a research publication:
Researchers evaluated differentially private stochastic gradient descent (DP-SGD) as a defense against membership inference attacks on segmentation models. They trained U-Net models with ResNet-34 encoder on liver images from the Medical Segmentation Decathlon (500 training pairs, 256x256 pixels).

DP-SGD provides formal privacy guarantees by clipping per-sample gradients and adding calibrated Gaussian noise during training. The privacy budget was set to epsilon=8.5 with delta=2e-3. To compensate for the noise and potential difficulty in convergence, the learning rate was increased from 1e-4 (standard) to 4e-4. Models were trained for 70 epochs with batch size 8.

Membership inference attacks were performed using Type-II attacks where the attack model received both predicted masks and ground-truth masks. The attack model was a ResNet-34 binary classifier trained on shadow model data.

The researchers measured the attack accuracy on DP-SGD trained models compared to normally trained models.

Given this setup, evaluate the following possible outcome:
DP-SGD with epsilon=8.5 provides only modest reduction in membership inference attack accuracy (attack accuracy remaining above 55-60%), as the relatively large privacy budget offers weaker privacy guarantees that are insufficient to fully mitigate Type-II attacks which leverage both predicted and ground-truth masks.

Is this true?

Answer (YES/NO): NO